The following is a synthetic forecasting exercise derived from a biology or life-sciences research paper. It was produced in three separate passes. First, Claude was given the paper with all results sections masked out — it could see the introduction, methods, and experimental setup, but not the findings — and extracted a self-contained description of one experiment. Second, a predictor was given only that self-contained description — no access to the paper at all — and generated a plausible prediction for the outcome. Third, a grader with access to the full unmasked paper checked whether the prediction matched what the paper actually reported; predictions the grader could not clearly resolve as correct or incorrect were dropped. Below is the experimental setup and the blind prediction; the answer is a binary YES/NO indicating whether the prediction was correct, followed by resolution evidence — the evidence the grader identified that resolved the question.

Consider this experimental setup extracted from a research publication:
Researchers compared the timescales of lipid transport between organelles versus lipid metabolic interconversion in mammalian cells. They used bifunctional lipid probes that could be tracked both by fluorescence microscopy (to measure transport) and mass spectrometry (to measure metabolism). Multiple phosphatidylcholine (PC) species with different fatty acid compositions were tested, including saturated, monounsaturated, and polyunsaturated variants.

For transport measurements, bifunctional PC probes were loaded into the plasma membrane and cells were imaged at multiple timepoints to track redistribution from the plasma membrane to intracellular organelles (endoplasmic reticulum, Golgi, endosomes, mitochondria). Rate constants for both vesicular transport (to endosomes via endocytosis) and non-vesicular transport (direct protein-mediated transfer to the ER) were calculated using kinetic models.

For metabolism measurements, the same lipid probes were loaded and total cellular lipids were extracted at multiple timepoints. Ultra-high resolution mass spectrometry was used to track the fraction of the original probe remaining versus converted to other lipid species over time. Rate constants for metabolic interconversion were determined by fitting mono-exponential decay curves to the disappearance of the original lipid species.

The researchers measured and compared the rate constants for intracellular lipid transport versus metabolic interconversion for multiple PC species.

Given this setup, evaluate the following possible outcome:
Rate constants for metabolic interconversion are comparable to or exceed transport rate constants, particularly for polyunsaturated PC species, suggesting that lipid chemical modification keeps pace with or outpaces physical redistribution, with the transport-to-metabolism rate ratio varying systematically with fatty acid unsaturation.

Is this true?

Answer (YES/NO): NO